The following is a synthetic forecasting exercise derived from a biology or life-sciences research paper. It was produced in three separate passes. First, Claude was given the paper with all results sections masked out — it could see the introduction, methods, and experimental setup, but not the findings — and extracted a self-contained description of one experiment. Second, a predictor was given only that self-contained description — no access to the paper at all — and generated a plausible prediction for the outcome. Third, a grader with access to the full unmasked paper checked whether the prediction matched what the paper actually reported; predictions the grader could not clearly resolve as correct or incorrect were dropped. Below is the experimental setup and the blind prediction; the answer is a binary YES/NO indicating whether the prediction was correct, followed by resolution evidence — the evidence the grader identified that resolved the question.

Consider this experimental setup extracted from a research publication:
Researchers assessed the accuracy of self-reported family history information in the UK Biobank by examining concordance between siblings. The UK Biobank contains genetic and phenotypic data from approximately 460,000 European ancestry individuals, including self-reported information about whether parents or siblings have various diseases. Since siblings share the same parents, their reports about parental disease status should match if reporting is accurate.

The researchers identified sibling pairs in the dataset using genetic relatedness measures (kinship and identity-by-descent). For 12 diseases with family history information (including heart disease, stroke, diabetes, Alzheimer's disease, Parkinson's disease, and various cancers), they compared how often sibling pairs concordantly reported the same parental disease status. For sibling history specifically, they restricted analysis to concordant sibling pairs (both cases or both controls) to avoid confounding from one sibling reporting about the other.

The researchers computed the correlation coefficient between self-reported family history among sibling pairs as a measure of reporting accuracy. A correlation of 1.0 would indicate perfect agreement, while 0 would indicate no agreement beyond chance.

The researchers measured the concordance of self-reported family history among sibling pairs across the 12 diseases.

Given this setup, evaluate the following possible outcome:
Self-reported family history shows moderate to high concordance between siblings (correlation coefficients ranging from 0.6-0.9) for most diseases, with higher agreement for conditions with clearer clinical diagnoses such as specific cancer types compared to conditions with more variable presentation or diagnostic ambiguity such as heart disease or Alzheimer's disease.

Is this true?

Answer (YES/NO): NO